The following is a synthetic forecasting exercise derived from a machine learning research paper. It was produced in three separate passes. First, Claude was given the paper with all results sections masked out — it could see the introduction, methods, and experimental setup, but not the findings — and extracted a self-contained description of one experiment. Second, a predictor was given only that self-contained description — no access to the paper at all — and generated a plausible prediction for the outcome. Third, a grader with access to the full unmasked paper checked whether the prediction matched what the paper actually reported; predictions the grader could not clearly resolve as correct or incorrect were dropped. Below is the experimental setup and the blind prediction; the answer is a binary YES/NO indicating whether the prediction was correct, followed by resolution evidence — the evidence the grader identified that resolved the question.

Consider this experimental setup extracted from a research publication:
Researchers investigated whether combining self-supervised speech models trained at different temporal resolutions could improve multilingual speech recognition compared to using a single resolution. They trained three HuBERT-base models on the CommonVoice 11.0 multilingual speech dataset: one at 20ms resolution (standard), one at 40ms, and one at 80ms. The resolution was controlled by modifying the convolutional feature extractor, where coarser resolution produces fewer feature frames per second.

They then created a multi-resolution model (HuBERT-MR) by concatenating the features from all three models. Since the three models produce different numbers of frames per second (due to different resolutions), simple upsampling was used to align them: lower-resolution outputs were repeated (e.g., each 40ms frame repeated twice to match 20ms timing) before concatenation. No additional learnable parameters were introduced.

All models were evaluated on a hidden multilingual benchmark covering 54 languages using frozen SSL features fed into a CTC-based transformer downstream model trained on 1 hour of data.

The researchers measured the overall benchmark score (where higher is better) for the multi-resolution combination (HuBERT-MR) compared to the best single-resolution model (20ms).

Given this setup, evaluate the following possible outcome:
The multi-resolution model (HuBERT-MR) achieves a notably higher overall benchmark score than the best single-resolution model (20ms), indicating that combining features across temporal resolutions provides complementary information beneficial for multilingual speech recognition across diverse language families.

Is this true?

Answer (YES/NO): NO